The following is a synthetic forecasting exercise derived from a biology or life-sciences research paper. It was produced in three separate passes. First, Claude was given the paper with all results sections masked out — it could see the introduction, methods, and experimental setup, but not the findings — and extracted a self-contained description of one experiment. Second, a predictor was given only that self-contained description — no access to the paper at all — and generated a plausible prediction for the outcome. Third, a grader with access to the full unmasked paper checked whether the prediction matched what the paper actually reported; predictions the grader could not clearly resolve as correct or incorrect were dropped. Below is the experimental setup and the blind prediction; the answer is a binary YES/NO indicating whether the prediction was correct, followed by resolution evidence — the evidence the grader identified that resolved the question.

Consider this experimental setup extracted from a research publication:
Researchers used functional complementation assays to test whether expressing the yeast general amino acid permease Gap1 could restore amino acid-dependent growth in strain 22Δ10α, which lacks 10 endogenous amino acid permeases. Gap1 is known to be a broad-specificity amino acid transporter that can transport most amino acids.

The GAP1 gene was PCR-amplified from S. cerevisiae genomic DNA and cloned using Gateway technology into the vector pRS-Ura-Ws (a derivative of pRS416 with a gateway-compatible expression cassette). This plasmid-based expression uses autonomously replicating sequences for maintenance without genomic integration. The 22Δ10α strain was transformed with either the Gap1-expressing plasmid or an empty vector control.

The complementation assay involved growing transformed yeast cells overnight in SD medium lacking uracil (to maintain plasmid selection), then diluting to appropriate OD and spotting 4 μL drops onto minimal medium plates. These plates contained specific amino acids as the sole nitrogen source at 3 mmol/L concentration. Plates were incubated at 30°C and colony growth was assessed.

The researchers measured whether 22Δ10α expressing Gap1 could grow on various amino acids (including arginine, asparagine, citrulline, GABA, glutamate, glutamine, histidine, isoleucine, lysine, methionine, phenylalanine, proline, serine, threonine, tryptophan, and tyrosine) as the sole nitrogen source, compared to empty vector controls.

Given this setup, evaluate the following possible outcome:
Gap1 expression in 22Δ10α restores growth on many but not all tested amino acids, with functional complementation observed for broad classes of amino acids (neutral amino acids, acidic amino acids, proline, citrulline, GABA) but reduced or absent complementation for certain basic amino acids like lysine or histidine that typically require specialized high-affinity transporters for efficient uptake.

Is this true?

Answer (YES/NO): NO